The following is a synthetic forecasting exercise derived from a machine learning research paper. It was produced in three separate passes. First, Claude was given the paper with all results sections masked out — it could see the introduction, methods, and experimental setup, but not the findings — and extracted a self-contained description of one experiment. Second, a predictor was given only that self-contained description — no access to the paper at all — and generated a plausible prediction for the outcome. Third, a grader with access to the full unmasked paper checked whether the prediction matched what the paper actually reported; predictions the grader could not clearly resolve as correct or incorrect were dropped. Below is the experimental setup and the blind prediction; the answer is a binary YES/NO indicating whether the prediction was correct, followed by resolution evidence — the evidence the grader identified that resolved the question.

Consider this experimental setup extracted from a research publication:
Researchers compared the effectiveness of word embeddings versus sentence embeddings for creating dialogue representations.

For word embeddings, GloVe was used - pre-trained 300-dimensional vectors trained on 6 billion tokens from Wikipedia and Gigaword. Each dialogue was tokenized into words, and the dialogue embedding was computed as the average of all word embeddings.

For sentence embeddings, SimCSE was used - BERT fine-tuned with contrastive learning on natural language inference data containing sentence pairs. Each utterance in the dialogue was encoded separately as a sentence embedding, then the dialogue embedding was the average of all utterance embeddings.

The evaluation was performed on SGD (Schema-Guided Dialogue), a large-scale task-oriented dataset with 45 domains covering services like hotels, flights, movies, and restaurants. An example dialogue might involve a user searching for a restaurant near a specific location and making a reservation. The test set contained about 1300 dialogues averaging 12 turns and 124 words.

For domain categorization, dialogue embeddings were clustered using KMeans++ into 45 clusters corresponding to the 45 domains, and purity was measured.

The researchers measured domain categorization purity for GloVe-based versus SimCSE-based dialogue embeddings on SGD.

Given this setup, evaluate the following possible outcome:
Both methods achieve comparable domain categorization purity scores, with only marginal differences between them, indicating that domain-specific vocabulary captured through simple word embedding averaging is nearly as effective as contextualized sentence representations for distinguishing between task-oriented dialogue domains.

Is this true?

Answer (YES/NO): NO